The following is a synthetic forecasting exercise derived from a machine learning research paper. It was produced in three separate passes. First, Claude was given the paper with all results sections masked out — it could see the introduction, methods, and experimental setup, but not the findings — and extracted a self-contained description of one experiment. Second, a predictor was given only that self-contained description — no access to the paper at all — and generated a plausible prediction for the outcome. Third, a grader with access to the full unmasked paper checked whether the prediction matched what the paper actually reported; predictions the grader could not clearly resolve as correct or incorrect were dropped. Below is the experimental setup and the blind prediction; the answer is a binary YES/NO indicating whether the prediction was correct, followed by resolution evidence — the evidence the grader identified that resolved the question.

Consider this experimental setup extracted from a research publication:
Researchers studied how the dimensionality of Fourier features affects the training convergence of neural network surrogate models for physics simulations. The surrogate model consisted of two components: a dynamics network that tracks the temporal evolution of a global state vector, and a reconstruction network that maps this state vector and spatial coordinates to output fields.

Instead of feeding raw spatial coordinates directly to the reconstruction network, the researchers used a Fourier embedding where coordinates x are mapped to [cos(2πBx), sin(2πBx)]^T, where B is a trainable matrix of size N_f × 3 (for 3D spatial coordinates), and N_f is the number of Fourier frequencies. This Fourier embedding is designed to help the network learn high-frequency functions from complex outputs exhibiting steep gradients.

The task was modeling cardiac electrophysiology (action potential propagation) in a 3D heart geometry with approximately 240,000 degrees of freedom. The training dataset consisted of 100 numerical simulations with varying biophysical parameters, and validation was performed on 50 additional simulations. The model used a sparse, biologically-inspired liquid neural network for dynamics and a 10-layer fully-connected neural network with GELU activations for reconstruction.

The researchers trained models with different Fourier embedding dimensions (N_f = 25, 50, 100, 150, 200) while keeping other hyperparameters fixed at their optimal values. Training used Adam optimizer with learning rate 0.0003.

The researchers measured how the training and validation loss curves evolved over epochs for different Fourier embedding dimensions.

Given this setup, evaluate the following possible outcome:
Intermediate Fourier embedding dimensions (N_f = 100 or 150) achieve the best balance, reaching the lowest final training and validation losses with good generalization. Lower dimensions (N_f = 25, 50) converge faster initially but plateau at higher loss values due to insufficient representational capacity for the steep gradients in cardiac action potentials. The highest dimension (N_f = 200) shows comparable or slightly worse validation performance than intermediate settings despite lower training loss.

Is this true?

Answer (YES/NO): NO